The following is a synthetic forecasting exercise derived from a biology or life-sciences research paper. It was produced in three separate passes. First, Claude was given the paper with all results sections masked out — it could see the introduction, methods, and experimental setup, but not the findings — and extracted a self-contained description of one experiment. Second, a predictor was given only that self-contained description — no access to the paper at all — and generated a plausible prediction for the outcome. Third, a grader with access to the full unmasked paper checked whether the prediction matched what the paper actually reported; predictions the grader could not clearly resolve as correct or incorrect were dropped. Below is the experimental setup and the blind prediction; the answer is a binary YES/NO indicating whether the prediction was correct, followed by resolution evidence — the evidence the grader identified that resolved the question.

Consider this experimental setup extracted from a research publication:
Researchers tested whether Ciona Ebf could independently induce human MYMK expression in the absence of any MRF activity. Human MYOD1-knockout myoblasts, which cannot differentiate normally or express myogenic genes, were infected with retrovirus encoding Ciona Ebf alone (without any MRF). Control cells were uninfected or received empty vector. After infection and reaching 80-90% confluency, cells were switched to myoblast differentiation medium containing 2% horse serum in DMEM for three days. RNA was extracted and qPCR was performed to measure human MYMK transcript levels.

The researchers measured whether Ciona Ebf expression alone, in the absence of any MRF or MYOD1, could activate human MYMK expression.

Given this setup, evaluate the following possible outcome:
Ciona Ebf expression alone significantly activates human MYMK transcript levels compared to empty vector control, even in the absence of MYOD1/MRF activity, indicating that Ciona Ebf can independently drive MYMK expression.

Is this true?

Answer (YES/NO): NO